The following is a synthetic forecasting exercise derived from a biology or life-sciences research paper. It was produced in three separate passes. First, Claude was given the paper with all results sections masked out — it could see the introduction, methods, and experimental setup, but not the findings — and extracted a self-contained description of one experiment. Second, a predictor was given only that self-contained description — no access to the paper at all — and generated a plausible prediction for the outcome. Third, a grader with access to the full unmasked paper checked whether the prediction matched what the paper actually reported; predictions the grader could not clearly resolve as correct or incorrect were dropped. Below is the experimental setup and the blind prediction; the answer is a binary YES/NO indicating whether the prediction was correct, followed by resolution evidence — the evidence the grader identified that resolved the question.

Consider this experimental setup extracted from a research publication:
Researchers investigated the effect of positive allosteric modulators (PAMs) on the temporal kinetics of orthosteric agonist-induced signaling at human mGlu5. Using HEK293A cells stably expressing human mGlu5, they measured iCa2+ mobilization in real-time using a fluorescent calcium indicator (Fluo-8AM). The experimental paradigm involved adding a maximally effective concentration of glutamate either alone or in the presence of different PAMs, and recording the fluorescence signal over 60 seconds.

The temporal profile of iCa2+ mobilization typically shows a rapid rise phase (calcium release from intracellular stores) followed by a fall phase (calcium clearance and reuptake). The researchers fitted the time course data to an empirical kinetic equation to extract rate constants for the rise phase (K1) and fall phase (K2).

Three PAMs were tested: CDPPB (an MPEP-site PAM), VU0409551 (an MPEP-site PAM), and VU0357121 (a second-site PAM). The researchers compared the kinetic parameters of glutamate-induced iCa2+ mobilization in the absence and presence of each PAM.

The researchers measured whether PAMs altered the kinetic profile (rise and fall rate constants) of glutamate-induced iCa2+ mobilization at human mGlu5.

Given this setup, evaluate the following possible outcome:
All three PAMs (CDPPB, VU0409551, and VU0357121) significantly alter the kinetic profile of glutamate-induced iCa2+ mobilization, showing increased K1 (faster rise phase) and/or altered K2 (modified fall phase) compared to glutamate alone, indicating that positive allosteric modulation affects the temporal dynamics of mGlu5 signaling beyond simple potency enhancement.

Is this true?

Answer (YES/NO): NO